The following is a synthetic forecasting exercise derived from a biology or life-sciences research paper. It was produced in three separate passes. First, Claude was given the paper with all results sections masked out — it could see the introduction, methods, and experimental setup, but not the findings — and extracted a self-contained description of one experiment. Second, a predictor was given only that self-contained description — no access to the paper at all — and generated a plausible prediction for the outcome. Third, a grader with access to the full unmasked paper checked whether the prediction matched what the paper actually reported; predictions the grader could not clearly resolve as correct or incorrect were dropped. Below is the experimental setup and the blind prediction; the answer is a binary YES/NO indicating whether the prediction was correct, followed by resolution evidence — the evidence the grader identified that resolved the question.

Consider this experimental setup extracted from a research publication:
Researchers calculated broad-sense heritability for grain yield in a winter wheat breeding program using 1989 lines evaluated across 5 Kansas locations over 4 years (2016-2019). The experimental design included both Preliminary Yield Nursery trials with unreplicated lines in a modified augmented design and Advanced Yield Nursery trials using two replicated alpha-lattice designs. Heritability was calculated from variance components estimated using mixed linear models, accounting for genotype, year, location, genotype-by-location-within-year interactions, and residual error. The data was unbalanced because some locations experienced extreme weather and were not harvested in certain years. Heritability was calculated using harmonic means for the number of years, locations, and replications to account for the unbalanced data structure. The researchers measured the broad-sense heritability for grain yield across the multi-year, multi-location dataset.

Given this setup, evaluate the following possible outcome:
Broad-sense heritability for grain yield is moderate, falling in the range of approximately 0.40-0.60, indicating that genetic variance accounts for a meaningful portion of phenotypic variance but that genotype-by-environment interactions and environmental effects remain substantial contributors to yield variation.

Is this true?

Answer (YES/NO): NO